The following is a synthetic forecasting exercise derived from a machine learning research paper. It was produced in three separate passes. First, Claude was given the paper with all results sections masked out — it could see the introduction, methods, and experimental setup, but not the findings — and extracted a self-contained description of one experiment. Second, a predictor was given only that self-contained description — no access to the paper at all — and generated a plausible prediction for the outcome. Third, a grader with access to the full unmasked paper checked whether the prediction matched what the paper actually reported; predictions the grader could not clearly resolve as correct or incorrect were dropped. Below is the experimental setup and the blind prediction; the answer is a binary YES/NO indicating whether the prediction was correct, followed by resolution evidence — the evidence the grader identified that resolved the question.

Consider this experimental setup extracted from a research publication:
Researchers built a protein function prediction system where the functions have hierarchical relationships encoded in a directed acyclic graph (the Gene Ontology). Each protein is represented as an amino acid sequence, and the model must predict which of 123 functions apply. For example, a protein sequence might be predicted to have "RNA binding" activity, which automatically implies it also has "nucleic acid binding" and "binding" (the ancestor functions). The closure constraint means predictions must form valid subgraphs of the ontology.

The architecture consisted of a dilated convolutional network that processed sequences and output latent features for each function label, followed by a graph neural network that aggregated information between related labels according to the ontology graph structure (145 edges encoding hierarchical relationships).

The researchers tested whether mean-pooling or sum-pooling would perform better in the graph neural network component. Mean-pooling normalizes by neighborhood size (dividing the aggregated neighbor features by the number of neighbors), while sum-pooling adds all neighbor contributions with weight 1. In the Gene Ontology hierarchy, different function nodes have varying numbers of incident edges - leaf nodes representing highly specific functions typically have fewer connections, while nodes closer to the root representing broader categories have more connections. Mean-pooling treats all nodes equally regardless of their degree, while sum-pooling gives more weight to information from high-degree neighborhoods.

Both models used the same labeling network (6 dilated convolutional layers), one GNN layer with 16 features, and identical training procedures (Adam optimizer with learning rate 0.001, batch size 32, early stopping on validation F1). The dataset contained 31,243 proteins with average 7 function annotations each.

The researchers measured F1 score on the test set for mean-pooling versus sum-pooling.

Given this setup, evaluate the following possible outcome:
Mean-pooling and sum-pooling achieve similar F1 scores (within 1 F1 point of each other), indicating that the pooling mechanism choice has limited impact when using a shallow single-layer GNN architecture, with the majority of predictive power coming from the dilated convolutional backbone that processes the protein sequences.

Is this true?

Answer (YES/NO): NO